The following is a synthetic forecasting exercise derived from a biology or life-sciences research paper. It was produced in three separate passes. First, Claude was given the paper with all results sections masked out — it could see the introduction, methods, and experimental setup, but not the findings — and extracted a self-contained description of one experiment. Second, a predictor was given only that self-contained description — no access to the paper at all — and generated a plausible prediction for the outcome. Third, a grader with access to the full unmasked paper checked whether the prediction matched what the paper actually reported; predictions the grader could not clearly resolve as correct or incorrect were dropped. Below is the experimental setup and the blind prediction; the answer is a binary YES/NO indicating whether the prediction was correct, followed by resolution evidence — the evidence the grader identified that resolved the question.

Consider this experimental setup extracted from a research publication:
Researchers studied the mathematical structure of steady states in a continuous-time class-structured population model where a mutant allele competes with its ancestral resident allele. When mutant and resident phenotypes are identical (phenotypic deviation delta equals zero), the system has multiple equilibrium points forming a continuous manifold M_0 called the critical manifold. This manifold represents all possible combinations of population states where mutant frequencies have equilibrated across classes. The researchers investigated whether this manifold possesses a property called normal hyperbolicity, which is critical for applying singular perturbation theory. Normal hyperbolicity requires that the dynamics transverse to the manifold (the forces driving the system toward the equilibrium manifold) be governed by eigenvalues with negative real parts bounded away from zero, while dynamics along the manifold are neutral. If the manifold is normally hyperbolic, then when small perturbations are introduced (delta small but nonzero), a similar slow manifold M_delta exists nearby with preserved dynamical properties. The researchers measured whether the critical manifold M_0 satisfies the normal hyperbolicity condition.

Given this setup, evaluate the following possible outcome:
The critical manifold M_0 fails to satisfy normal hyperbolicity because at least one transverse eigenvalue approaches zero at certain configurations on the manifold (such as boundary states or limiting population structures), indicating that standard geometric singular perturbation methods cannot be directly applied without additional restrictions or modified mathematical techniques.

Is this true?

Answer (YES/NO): NO